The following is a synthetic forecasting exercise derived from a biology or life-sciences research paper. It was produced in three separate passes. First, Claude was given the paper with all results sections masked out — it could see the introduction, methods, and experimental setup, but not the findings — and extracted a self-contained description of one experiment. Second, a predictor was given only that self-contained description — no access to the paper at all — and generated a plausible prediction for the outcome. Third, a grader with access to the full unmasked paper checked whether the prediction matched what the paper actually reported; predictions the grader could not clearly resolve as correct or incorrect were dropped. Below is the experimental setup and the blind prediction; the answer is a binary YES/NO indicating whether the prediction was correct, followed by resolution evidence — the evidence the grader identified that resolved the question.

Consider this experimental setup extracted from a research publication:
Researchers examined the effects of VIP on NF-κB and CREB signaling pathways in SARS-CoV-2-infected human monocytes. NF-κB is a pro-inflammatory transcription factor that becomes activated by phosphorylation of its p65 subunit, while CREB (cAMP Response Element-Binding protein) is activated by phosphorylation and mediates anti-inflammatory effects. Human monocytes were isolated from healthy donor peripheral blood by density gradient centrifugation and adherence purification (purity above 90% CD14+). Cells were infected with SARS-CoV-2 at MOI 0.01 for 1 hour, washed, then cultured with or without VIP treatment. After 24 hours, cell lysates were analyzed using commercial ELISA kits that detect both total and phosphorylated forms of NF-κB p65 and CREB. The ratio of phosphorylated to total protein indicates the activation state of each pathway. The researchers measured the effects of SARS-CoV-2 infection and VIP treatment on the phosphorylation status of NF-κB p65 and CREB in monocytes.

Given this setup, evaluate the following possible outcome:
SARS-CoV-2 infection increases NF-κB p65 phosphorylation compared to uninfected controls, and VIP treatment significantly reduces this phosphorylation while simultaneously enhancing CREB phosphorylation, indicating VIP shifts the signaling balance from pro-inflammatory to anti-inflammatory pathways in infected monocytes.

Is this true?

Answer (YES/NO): YES